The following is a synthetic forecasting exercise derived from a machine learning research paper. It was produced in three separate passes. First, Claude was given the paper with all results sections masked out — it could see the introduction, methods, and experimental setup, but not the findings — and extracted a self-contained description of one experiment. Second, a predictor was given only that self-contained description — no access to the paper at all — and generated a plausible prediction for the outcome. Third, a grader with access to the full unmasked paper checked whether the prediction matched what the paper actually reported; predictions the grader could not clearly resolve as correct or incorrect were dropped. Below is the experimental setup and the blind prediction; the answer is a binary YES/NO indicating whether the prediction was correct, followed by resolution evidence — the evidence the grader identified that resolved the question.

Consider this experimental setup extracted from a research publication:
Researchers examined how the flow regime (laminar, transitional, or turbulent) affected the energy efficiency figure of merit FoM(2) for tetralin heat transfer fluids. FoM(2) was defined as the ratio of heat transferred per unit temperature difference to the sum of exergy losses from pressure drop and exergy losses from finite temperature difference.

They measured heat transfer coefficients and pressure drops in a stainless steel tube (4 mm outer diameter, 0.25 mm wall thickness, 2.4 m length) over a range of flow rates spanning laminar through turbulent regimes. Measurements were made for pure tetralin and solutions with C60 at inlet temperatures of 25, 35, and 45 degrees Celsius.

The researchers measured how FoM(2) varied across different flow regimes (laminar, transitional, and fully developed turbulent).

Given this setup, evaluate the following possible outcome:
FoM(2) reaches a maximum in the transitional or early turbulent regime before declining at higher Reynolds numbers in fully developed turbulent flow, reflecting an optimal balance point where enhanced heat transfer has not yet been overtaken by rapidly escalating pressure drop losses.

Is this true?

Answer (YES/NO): NO